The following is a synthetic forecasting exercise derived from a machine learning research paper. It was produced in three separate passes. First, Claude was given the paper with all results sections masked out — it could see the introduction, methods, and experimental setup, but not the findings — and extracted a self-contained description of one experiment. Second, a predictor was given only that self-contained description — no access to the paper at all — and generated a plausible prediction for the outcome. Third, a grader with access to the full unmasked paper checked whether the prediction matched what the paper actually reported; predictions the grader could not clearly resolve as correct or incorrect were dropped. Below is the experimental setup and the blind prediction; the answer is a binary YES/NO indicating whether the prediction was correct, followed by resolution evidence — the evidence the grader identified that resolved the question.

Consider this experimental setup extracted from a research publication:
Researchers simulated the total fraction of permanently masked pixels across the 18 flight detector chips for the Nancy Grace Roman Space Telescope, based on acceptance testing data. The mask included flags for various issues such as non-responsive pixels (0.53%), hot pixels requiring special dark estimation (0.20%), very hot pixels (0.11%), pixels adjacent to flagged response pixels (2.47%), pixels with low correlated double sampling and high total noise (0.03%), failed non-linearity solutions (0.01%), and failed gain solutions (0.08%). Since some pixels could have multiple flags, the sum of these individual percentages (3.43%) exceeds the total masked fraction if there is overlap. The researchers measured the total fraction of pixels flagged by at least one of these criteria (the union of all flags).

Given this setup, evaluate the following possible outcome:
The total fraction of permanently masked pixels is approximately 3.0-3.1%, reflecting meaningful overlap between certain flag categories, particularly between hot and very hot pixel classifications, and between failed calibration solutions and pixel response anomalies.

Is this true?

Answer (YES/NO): YES